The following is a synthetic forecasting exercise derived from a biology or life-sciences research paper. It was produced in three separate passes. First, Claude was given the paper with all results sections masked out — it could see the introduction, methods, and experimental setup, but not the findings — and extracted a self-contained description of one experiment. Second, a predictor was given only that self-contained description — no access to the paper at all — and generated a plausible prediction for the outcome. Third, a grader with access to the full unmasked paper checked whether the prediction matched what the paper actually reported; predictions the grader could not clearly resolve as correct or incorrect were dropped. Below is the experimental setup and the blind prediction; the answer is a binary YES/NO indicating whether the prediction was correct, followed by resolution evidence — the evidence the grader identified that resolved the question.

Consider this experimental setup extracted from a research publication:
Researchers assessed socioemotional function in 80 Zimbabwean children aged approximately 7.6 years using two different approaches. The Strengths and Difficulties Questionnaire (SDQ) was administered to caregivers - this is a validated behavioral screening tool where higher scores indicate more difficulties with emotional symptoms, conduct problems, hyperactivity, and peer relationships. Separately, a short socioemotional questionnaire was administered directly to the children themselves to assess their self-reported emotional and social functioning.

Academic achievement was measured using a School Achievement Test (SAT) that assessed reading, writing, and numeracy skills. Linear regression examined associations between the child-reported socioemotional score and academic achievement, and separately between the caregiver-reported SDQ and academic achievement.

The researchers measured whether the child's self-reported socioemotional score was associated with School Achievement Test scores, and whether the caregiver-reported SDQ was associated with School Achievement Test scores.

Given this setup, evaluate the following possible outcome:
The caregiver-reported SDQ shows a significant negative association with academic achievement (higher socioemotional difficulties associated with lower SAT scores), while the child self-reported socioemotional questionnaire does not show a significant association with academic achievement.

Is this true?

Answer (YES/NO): NO